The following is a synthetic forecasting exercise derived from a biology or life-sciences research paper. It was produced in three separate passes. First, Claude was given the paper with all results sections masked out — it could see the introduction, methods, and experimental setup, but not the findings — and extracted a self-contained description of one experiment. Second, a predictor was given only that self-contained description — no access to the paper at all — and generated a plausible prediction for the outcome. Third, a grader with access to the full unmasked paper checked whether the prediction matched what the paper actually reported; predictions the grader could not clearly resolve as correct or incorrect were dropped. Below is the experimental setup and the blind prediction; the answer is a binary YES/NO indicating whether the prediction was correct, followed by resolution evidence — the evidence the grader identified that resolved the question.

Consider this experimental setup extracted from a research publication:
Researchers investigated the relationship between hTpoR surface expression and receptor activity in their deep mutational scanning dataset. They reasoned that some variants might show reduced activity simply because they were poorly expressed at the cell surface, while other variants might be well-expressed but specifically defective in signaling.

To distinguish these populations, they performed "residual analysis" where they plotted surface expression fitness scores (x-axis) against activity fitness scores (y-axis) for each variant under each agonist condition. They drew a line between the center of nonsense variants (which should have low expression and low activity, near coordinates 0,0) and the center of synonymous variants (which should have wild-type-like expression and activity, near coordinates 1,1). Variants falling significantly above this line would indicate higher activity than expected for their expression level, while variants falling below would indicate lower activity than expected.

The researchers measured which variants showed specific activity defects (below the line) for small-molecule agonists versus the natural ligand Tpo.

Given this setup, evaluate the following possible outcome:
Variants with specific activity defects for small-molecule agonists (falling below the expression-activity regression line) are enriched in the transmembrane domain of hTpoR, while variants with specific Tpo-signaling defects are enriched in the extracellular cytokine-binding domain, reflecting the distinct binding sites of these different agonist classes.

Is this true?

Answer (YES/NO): NO